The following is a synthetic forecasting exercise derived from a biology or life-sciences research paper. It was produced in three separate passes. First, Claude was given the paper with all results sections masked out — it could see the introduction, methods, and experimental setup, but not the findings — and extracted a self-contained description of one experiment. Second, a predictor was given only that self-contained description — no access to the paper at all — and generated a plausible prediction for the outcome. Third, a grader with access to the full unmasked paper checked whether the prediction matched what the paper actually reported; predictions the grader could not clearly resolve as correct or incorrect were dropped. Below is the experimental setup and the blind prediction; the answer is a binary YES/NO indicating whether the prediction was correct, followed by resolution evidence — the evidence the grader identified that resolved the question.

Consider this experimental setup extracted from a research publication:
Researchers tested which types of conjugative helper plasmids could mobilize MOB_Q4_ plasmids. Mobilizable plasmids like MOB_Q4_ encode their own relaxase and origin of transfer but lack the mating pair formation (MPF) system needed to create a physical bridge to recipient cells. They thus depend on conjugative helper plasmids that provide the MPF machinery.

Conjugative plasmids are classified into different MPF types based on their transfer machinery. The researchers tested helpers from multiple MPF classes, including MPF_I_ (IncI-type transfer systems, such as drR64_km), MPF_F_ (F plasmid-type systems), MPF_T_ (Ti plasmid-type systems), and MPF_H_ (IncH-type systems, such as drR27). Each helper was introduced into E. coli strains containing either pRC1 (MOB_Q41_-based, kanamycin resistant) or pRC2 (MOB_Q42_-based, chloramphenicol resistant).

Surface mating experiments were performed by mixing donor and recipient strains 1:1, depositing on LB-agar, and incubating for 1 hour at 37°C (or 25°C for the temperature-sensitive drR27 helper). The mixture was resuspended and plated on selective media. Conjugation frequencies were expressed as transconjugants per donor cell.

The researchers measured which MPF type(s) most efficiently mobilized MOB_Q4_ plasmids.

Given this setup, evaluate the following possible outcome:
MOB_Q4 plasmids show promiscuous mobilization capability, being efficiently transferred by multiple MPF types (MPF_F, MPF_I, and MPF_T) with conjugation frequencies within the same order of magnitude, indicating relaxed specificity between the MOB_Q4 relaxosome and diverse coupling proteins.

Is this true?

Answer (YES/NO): NO